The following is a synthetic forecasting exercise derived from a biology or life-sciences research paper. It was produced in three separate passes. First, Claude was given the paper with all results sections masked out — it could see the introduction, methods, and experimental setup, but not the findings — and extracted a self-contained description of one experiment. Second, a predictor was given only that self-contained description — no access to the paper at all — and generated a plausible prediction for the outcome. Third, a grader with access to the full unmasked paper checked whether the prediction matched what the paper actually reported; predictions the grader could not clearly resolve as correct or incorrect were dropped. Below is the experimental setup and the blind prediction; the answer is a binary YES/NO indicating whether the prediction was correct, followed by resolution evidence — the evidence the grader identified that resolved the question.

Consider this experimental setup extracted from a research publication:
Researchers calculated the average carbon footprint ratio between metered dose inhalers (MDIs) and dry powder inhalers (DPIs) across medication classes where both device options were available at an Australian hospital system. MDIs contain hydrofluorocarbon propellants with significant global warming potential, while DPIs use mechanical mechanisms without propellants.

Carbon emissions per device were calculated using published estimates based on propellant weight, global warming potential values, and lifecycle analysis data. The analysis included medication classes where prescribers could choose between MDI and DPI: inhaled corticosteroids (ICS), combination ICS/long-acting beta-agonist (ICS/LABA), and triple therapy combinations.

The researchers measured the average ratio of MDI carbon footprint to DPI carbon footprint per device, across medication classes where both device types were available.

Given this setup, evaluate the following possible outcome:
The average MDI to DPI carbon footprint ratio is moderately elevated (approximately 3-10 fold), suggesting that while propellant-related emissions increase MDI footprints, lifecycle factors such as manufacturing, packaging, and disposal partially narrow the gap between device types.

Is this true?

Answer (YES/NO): NO